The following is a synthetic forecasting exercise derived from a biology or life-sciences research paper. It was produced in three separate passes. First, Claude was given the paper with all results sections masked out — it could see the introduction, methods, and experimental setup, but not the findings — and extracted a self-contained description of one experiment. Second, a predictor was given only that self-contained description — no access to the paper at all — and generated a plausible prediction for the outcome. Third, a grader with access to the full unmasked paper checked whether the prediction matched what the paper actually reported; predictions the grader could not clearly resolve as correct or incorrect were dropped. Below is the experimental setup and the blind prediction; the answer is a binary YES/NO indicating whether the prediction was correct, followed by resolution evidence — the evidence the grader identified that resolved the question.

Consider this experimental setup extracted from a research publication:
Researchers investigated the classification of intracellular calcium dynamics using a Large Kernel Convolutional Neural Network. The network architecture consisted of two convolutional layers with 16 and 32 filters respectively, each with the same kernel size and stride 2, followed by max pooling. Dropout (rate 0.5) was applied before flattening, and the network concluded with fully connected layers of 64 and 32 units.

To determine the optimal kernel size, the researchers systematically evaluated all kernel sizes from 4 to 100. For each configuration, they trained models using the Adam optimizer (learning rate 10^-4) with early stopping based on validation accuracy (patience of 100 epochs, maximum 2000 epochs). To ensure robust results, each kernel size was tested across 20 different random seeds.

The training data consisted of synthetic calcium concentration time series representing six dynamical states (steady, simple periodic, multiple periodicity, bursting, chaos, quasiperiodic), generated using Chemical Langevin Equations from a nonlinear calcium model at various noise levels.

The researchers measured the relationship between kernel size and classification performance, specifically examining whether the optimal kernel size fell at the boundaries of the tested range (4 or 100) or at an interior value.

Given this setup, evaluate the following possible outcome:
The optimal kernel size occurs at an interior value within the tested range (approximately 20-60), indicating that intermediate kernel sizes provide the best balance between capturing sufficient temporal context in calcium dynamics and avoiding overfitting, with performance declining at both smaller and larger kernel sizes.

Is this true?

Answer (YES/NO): YES